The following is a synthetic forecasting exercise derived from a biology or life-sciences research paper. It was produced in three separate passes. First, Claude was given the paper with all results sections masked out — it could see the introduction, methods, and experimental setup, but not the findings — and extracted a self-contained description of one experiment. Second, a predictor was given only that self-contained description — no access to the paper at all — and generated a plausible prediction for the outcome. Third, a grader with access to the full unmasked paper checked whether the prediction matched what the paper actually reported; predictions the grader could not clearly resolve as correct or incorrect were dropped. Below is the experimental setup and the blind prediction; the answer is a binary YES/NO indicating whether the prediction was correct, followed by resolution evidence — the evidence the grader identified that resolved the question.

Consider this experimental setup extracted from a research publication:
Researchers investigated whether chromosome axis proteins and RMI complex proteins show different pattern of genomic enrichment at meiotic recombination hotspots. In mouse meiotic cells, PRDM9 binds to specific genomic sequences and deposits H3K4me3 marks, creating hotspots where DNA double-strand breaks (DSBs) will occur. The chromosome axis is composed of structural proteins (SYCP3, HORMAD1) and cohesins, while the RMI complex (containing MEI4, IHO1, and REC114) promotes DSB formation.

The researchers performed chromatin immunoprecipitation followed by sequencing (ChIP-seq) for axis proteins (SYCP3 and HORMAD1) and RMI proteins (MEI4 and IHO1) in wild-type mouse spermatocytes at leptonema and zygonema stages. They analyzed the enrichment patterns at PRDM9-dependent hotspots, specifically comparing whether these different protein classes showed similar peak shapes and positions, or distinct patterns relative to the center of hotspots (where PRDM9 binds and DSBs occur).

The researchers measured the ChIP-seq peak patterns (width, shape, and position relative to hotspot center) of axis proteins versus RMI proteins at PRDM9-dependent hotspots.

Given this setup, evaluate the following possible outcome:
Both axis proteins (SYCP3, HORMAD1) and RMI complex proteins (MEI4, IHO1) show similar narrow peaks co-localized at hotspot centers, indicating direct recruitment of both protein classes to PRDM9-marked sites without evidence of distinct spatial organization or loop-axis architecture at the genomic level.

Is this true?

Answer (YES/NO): NO